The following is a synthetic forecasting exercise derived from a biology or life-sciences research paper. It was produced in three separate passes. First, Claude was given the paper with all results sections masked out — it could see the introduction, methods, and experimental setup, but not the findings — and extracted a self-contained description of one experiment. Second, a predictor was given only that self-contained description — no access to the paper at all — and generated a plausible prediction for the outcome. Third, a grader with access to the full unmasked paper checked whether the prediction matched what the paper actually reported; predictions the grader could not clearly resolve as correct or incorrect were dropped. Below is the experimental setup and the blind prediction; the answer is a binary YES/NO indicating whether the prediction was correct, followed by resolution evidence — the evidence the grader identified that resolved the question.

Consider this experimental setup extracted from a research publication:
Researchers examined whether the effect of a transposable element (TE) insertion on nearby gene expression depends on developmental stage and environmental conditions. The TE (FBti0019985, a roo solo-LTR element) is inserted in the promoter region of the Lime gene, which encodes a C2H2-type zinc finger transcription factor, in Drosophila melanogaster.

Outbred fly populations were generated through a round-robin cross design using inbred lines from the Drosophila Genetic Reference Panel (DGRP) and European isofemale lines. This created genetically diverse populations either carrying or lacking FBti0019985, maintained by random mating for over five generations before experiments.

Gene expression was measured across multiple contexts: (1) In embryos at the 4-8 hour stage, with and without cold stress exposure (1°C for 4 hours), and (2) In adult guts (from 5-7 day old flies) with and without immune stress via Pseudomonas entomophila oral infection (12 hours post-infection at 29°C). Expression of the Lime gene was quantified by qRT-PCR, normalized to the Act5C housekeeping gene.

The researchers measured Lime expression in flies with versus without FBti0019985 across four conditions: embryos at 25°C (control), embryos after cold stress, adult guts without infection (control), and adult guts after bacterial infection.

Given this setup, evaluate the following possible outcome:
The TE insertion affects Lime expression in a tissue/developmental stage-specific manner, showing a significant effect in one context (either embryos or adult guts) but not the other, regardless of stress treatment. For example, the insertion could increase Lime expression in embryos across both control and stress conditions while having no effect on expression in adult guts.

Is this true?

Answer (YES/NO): NO